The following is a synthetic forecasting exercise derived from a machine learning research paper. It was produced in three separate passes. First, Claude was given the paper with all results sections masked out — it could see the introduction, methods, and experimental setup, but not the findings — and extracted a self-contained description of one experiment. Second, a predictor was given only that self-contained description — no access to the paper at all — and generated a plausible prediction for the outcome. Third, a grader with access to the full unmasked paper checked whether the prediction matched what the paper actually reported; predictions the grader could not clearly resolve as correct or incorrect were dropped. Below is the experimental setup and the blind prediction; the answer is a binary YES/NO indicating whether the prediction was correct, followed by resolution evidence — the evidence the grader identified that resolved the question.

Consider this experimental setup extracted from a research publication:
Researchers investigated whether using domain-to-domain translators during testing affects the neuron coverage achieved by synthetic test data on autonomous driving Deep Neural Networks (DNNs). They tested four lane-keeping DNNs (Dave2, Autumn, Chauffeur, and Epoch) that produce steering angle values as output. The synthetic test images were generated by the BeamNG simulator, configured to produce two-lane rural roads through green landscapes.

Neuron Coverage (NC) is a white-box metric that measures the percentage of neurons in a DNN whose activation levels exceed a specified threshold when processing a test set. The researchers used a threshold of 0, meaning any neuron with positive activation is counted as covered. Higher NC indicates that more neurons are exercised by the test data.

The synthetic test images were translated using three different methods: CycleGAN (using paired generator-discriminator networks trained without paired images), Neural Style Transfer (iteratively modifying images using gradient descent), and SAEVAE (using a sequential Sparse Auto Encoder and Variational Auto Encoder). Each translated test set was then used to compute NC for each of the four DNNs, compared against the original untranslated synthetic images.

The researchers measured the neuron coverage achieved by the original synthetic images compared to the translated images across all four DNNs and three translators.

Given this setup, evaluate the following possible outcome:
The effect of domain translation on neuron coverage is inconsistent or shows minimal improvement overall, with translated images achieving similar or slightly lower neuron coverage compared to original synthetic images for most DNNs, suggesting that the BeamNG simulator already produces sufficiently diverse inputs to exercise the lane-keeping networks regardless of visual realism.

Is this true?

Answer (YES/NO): NO